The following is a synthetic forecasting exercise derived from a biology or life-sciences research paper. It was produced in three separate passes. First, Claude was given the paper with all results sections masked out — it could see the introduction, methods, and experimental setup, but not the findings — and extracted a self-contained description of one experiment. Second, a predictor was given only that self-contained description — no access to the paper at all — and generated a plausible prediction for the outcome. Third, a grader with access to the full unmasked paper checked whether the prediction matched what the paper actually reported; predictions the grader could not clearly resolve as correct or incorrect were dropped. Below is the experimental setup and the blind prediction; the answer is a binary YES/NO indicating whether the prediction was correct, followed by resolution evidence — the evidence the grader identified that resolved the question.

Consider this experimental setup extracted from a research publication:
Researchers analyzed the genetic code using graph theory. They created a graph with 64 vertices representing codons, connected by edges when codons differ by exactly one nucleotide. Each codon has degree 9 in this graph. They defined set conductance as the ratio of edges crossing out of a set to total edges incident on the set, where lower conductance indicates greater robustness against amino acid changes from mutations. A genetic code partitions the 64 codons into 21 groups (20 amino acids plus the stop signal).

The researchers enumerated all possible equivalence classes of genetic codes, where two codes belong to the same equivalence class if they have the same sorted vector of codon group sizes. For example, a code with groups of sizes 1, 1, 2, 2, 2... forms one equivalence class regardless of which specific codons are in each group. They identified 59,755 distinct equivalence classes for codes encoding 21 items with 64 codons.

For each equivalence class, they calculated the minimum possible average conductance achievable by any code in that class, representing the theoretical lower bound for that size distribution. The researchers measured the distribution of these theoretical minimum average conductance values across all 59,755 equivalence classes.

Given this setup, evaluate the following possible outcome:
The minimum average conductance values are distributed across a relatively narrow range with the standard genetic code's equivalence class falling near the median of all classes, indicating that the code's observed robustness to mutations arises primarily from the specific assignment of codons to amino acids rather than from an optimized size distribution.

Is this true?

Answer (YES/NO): NO